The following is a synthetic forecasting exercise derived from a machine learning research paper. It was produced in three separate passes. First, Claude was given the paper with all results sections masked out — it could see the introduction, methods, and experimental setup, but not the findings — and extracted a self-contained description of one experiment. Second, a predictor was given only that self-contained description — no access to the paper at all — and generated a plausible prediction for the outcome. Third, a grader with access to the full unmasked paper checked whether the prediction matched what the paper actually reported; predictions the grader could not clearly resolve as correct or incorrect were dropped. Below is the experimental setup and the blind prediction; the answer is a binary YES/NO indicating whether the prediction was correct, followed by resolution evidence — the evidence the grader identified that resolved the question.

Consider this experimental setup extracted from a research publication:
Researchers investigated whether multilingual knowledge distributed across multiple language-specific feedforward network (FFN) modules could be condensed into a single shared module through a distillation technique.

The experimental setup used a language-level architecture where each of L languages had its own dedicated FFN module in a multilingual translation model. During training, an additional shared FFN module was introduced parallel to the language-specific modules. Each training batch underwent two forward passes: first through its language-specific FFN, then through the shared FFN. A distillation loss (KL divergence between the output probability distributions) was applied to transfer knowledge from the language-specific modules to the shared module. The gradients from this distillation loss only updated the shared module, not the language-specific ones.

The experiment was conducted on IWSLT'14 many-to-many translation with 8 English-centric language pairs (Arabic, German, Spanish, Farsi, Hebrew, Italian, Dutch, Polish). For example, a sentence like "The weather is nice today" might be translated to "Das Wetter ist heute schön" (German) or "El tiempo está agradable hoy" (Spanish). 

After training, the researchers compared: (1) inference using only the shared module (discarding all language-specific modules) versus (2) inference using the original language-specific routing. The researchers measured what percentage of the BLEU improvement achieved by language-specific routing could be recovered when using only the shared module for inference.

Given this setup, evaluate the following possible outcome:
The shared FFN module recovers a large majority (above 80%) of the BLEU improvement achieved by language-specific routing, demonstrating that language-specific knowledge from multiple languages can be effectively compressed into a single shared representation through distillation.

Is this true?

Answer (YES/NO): NO